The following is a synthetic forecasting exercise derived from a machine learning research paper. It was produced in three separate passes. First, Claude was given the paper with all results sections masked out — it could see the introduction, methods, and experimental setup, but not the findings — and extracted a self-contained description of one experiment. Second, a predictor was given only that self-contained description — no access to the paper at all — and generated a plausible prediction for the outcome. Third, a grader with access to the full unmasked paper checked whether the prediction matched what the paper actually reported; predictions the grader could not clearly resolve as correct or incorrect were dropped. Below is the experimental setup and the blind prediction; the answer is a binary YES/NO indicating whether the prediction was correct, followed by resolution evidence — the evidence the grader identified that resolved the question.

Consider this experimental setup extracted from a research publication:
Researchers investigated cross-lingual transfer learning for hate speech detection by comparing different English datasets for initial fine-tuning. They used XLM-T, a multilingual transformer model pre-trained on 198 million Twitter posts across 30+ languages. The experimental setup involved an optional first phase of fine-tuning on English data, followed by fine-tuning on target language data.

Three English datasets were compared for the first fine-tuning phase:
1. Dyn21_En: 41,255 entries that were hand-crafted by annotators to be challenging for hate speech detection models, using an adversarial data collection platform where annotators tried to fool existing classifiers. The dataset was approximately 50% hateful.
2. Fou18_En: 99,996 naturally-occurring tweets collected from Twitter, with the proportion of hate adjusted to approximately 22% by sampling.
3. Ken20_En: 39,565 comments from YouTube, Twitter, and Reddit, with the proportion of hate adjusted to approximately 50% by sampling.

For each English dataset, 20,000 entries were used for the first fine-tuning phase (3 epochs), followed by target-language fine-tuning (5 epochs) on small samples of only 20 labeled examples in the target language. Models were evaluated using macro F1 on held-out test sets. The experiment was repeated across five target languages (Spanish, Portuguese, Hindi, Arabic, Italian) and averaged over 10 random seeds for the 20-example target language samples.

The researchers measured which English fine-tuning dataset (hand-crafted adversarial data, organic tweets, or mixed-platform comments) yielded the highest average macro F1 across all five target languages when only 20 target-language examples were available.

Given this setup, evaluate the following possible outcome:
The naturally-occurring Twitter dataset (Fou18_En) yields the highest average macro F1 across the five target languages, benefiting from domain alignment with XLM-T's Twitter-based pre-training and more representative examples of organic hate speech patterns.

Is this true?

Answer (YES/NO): YES